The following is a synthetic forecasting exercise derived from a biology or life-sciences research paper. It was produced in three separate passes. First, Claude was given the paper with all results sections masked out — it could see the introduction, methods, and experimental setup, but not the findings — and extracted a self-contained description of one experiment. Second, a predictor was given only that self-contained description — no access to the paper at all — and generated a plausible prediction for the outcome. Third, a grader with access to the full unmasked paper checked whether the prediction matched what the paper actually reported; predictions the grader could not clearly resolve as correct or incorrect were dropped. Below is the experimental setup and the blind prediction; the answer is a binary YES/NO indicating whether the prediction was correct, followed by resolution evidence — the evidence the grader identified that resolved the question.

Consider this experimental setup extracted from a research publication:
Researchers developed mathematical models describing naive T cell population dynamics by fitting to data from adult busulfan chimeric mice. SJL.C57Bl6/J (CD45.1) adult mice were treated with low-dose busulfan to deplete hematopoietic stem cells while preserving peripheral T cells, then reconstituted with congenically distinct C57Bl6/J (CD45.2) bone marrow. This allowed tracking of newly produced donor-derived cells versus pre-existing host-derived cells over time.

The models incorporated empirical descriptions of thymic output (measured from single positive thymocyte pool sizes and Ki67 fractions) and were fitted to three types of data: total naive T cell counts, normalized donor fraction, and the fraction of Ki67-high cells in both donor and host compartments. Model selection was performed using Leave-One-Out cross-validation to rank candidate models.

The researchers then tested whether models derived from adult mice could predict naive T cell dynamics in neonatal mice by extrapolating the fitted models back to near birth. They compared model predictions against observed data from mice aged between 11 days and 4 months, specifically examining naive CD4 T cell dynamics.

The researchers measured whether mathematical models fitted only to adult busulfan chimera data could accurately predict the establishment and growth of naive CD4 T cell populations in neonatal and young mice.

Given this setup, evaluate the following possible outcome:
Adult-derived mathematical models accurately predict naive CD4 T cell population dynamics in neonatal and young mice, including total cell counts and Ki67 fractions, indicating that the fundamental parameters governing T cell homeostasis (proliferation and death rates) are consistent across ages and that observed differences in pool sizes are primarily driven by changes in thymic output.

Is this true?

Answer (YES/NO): YES